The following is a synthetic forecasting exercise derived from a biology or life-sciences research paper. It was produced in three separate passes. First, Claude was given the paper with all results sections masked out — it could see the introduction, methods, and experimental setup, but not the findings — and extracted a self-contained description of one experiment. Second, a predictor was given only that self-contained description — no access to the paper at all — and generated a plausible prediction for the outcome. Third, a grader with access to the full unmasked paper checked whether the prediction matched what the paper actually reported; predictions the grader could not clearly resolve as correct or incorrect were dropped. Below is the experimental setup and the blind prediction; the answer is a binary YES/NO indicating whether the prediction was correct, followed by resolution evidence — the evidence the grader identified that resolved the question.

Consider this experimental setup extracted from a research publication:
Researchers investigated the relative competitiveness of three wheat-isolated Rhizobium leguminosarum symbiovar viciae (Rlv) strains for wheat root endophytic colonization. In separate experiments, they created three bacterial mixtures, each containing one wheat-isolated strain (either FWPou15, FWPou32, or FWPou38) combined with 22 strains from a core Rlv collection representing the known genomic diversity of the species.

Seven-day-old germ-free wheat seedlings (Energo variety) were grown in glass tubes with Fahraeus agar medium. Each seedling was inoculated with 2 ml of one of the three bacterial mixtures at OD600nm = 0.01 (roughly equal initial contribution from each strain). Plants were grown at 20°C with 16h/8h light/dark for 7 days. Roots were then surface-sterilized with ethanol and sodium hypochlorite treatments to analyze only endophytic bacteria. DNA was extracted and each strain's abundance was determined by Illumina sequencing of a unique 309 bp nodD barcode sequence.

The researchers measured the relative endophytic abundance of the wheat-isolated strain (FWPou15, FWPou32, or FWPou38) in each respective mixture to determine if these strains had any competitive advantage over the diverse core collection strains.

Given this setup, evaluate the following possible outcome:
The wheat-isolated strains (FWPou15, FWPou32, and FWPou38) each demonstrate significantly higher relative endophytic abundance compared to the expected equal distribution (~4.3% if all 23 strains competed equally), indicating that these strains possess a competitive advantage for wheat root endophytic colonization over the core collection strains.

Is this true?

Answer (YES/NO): NO